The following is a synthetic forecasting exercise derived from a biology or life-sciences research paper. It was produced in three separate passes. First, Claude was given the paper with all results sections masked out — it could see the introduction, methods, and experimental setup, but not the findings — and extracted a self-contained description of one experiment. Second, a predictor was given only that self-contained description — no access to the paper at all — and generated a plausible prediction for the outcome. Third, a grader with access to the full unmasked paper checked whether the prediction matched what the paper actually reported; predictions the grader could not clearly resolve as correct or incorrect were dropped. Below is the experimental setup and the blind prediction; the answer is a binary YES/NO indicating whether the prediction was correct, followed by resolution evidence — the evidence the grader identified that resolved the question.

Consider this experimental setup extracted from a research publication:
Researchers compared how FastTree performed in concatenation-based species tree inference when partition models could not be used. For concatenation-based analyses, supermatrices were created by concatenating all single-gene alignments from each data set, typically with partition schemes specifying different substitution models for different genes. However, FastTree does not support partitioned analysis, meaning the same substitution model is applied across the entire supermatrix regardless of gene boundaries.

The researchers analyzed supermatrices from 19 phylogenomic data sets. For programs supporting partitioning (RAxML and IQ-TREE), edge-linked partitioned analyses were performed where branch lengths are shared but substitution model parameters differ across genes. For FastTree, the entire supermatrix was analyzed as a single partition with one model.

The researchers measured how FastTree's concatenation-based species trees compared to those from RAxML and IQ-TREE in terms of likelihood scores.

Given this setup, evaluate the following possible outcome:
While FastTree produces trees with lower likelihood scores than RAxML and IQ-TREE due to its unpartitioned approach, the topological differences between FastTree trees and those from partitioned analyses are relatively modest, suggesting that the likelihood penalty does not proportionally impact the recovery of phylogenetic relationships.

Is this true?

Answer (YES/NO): NO